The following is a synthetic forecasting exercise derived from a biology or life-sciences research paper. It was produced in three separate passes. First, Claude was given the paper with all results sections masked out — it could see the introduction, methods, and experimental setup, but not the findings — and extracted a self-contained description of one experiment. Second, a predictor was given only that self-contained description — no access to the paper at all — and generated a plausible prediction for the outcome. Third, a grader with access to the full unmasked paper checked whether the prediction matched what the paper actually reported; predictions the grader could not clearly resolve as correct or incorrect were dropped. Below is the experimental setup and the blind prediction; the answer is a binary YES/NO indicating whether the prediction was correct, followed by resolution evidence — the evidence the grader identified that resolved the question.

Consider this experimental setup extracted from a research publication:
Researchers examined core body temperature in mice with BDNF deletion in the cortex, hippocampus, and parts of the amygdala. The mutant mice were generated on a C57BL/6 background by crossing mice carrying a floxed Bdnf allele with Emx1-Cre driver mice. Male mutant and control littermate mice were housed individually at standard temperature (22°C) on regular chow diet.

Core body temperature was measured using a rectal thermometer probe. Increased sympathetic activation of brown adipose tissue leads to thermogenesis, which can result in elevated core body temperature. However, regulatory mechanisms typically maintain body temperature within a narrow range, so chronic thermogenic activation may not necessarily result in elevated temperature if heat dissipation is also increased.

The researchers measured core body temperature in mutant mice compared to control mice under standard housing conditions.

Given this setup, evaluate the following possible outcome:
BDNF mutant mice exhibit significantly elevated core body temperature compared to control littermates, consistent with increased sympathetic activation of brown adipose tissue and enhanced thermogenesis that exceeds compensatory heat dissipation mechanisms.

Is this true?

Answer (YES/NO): YES